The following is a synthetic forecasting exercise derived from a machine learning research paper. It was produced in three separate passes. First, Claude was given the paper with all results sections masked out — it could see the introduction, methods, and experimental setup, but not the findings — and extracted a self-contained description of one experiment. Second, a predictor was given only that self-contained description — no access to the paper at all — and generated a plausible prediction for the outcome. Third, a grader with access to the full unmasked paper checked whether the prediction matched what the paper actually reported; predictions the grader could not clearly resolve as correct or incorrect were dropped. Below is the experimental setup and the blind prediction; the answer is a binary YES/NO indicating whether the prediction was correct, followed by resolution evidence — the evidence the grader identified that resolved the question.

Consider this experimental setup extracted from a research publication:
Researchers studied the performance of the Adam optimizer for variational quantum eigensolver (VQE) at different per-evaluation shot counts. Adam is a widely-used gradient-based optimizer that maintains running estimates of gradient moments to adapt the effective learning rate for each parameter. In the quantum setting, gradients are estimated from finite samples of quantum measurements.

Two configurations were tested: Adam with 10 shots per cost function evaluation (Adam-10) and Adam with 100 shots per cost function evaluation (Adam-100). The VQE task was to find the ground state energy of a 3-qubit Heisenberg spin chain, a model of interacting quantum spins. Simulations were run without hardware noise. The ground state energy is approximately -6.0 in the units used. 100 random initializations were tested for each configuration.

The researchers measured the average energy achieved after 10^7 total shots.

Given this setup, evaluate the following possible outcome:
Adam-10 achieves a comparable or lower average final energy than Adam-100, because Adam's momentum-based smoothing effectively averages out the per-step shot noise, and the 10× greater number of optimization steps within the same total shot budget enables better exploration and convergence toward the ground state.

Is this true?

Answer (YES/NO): YES